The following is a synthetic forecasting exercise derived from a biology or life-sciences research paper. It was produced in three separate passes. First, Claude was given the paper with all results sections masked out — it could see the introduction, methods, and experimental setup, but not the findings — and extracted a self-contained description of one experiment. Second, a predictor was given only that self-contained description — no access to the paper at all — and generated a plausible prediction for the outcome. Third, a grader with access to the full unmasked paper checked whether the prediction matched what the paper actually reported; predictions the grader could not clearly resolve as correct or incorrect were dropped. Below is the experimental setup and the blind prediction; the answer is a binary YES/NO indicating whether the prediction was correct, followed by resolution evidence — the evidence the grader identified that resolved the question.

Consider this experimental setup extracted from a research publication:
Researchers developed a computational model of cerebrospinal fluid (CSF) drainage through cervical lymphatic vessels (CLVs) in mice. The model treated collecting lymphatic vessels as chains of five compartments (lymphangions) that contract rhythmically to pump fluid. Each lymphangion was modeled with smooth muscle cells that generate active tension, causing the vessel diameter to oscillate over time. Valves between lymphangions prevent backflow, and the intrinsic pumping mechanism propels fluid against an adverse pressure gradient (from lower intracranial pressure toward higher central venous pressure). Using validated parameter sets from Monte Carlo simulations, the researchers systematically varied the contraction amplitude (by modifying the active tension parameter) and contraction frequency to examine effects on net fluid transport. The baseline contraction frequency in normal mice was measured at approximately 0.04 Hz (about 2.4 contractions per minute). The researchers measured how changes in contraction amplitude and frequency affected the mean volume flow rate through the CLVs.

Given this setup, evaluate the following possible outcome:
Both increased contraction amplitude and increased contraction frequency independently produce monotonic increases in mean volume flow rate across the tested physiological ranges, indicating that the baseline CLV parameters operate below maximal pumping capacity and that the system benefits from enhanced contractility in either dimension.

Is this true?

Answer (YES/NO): NO